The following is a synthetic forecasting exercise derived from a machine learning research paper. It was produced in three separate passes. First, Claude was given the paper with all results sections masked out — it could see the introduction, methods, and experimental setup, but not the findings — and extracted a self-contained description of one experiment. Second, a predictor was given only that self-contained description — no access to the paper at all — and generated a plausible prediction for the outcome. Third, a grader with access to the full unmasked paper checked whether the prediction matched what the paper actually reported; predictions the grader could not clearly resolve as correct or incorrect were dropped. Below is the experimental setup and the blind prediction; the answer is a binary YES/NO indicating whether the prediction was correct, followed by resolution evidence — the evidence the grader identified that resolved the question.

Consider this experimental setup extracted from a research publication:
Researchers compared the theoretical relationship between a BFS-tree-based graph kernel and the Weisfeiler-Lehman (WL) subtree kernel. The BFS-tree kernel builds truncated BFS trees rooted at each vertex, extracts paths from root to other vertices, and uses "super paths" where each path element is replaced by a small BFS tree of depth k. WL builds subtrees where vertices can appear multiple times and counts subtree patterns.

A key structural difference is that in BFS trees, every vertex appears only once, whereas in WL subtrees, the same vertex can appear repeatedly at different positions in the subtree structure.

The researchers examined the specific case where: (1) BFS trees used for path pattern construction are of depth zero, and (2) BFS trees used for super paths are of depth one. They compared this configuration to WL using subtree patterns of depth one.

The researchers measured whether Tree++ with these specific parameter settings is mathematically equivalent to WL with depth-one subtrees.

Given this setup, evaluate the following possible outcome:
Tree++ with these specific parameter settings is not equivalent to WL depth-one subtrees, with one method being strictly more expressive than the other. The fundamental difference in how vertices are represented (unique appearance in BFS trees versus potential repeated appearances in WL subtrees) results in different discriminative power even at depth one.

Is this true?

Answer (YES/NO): NO